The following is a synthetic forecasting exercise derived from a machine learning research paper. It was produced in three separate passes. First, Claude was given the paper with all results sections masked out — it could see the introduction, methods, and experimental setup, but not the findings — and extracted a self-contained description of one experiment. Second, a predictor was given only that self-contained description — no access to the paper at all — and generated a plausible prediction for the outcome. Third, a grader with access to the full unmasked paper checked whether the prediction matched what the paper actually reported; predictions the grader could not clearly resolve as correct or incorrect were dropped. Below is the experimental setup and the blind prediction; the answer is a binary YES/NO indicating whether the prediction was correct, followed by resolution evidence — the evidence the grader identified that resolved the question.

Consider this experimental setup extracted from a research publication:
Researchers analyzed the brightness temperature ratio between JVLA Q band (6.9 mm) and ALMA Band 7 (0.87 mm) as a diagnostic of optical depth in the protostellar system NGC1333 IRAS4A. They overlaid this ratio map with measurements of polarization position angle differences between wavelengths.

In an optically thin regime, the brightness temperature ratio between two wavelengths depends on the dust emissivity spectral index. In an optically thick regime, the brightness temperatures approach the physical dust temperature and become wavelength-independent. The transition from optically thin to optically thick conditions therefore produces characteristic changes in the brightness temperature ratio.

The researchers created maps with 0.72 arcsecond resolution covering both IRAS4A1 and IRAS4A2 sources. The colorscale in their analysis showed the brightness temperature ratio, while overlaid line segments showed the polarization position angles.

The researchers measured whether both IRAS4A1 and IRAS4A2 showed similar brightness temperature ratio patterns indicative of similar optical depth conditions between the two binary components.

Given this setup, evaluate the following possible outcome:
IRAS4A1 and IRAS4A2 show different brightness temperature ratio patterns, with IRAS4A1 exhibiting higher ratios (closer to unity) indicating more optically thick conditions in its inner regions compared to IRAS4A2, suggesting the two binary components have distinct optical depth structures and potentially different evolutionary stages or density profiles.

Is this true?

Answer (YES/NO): YES